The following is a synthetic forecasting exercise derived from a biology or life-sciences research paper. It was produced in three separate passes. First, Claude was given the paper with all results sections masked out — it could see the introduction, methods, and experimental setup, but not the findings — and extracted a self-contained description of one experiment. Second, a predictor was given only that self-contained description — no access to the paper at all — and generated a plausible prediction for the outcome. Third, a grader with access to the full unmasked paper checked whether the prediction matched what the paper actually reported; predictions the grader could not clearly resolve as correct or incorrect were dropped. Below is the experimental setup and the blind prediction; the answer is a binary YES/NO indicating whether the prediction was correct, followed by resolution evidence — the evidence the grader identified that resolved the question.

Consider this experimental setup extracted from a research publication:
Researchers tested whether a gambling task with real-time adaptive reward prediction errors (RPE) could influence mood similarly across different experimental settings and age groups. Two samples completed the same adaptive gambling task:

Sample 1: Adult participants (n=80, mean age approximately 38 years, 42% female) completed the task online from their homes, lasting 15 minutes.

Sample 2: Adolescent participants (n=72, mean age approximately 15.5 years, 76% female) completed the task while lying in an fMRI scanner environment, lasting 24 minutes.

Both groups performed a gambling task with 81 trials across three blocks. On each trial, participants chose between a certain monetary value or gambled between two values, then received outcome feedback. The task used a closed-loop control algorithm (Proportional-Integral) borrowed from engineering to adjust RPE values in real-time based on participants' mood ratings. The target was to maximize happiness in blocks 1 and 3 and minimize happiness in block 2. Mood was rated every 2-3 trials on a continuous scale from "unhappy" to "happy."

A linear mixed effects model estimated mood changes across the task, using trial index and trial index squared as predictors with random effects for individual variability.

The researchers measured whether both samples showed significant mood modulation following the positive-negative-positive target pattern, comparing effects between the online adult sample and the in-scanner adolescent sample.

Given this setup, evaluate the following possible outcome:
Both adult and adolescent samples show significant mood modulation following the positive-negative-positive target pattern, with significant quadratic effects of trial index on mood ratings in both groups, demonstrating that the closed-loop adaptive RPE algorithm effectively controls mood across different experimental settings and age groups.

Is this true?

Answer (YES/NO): YES